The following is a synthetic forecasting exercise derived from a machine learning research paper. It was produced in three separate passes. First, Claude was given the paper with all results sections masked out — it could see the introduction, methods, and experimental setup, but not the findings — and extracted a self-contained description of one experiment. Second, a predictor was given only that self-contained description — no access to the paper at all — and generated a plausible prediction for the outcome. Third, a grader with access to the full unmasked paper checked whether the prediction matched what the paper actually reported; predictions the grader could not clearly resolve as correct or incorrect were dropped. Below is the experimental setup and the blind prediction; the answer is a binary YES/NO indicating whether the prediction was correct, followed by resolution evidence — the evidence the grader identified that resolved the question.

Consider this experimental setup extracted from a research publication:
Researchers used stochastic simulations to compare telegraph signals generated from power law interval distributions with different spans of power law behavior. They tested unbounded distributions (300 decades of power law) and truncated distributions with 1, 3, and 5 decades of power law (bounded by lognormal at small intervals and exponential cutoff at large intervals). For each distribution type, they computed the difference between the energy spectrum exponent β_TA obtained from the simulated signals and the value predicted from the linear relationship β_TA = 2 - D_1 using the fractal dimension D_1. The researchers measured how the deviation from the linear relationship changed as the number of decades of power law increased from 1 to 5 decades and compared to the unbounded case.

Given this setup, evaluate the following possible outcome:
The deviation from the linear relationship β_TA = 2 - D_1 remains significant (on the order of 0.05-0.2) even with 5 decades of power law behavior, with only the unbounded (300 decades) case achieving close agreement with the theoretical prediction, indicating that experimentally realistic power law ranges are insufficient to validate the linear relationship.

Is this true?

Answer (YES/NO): NO